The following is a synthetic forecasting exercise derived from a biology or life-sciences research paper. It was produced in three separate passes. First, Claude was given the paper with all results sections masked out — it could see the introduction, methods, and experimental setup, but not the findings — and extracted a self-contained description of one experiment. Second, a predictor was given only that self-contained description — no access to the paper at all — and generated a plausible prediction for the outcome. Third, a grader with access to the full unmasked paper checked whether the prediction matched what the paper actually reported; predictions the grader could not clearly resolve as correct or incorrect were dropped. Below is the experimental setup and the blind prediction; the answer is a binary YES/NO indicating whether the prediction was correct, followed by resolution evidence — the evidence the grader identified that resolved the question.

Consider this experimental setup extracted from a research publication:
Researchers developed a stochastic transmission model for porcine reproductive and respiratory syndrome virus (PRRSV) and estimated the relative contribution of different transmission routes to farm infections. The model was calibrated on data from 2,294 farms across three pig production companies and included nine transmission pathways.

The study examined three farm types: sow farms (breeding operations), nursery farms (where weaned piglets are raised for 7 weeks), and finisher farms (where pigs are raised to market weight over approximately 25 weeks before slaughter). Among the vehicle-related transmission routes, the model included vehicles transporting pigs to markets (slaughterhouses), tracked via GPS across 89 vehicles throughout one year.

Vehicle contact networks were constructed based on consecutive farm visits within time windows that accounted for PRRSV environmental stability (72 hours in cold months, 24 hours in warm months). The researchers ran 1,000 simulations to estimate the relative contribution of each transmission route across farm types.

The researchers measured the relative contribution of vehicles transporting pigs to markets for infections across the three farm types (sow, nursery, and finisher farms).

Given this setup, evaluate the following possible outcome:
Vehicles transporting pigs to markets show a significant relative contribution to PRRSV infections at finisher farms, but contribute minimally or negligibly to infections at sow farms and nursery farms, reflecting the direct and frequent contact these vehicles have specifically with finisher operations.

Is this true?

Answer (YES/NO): NO